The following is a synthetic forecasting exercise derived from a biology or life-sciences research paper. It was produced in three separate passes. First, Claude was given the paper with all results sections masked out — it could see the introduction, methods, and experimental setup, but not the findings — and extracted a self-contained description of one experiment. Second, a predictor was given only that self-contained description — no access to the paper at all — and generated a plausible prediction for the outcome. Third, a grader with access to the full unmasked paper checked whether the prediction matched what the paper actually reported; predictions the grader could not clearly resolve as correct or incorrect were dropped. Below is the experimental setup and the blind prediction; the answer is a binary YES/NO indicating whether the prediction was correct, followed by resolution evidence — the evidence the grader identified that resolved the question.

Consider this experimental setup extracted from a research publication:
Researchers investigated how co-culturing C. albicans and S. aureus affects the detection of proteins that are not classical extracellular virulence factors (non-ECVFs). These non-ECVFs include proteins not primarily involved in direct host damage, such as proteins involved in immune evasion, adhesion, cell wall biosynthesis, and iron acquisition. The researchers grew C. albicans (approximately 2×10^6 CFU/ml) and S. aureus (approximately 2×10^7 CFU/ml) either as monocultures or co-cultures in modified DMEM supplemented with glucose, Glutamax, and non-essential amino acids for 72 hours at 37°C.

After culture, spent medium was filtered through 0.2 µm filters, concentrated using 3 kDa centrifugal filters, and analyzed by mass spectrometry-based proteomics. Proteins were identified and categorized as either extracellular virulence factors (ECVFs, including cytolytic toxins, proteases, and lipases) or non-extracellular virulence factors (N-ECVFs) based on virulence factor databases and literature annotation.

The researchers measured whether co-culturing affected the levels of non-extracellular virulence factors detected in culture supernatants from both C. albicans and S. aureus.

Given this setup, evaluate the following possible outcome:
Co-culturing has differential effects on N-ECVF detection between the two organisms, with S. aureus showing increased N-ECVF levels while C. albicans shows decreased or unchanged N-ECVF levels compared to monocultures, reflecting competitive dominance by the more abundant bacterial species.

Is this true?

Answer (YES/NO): NO